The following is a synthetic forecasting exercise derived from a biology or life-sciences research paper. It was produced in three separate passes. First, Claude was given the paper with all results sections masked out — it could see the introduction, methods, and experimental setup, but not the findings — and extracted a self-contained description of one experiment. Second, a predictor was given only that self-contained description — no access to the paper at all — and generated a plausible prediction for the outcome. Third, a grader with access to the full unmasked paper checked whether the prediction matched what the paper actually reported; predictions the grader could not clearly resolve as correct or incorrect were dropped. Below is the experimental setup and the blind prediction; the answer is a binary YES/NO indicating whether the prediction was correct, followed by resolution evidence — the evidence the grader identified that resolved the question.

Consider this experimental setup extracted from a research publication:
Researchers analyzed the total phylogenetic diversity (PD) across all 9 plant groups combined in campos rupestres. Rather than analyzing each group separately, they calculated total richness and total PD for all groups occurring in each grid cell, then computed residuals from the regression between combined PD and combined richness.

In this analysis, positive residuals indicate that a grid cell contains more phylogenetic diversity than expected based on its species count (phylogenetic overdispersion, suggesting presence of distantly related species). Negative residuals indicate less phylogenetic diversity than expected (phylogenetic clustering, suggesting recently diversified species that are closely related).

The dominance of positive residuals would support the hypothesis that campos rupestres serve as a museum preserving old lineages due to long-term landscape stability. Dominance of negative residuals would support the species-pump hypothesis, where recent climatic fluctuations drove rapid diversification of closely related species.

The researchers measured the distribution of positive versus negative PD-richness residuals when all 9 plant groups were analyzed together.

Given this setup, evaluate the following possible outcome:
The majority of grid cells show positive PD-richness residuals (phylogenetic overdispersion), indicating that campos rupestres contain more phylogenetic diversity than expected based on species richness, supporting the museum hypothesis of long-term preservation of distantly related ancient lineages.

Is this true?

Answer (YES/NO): NO